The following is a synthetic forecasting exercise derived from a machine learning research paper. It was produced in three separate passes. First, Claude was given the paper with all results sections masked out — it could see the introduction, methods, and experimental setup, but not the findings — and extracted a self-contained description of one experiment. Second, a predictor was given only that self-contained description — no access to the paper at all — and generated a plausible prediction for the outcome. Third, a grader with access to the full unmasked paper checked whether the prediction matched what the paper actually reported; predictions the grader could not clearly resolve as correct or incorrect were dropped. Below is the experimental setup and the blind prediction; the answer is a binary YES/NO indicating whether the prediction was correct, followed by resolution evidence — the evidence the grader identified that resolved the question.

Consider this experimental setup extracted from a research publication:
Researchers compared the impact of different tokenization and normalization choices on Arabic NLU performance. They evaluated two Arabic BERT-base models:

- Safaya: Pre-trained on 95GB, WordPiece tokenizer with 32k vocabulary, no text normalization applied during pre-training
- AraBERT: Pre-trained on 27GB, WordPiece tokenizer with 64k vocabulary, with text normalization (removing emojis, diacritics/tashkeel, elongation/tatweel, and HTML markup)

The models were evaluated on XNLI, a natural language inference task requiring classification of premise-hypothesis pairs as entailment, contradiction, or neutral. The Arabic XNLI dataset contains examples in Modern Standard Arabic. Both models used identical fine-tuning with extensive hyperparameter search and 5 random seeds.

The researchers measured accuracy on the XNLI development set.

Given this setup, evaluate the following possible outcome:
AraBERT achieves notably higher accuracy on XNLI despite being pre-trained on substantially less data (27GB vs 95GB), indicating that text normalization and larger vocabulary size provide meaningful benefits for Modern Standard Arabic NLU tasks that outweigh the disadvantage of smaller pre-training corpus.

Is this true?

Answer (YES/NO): NO